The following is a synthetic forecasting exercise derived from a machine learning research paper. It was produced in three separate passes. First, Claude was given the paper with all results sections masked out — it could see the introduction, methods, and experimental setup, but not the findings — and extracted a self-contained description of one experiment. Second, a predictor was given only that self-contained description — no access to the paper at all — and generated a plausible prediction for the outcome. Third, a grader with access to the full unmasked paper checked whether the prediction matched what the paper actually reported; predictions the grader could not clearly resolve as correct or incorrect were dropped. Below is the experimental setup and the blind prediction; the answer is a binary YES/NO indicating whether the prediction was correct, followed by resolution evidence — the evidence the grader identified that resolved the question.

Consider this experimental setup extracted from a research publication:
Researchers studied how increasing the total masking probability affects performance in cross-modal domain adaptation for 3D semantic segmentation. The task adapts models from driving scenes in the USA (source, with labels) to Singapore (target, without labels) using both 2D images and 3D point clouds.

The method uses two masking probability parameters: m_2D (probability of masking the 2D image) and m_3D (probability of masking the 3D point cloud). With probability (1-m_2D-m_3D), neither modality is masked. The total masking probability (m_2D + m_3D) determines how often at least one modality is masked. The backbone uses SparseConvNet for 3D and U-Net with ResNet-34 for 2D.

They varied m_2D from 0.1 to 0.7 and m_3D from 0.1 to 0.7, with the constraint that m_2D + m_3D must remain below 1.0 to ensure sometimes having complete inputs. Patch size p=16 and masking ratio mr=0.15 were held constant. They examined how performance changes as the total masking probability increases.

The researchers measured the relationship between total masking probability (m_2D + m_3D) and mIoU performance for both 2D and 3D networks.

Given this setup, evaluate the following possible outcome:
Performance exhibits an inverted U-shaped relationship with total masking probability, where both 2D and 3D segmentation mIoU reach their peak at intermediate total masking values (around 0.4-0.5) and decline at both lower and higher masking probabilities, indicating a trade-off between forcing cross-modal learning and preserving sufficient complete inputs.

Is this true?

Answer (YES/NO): YES